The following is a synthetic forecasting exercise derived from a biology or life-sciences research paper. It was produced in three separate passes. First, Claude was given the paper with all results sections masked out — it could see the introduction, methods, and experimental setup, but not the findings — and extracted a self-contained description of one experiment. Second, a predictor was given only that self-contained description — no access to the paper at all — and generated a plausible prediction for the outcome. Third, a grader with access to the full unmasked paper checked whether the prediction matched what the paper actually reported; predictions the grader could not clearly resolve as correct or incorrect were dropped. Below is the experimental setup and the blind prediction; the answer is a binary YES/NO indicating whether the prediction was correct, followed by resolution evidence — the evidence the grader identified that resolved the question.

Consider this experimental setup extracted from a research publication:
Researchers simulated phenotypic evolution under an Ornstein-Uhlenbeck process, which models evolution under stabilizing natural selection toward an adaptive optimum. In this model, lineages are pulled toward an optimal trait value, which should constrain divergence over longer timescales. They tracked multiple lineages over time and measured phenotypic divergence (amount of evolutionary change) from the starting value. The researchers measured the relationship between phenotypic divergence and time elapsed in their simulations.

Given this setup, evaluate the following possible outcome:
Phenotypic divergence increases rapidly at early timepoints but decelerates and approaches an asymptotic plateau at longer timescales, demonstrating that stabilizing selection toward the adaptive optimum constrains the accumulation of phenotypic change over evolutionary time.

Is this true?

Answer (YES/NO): NO